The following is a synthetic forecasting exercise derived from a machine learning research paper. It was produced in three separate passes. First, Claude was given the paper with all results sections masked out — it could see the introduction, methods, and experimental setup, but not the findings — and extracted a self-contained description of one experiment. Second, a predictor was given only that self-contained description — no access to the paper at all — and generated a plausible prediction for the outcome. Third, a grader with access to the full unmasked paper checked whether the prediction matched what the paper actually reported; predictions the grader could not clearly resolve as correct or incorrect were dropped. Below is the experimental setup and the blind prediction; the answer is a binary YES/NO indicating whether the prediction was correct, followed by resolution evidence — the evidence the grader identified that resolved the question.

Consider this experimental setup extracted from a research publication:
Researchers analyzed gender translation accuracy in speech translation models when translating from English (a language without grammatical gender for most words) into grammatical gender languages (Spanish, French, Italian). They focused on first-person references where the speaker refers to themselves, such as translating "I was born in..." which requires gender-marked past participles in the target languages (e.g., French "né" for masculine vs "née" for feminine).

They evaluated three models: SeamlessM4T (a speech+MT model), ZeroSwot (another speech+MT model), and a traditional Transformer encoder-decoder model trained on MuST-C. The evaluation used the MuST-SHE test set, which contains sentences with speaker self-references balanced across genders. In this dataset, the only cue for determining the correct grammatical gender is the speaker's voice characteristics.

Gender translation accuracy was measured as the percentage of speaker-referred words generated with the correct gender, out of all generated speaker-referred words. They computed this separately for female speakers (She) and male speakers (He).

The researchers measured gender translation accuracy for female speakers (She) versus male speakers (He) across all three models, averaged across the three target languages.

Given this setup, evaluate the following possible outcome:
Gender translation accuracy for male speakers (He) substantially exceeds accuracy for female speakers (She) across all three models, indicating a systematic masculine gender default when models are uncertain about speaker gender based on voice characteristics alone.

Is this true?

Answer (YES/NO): YES